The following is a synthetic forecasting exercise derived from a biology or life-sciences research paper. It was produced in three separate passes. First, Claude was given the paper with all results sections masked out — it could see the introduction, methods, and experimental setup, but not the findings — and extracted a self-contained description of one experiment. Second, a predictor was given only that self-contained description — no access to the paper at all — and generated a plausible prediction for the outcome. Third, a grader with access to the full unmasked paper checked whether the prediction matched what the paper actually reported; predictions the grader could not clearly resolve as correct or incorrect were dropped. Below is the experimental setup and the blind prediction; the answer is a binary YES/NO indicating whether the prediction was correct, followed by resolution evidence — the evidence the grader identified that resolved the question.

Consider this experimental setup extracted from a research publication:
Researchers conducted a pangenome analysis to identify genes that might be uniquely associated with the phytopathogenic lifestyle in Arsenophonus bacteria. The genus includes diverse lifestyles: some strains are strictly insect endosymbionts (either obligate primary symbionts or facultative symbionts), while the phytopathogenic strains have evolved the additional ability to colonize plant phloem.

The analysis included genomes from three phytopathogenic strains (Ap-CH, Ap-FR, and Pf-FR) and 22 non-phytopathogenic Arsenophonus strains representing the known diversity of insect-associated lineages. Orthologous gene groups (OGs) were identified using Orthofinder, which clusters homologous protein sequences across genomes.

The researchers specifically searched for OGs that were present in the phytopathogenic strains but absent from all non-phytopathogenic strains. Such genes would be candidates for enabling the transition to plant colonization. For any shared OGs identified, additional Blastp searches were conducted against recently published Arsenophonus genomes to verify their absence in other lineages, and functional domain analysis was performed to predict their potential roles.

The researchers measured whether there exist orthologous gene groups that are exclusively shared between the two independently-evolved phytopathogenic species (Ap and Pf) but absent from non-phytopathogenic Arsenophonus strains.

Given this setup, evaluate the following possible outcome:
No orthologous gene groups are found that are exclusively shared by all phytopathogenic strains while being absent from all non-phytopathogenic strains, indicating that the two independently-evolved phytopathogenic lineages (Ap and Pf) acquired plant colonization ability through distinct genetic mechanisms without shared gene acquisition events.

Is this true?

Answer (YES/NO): NO